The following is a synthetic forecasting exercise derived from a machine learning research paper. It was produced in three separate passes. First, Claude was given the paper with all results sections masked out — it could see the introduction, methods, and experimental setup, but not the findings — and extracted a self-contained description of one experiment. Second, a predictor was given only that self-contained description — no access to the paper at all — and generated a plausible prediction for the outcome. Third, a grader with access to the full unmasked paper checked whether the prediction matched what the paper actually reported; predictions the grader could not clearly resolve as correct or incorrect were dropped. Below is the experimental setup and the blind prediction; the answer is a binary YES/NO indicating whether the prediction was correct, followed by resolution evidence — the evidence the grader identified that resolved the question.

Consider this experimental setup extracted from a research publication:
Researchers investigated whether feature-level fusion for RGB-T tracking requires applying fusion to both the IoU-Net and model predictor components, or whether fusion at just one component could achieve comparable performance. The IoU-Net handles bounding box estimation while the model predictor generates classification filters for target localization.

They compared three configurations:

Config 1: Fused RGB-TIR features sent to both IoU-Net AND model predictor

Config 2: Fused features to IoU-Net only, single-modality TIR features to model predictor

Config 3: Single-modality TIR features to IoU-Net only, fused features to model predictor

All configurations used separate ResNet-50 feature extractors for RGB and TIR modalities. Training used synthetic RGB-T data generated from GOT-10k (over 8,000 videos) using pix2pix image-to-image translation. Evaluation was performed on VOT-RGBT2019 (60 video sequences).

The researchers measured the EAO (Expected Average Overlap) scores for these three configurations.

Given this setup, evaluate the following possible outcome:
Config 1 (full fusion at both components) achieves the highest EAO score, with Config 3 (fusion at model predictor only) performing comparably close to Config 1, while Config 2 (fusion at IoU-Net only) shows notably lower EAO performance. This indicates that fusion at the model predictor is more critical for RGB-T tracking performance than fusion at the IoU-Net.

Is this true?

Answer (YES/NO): NO